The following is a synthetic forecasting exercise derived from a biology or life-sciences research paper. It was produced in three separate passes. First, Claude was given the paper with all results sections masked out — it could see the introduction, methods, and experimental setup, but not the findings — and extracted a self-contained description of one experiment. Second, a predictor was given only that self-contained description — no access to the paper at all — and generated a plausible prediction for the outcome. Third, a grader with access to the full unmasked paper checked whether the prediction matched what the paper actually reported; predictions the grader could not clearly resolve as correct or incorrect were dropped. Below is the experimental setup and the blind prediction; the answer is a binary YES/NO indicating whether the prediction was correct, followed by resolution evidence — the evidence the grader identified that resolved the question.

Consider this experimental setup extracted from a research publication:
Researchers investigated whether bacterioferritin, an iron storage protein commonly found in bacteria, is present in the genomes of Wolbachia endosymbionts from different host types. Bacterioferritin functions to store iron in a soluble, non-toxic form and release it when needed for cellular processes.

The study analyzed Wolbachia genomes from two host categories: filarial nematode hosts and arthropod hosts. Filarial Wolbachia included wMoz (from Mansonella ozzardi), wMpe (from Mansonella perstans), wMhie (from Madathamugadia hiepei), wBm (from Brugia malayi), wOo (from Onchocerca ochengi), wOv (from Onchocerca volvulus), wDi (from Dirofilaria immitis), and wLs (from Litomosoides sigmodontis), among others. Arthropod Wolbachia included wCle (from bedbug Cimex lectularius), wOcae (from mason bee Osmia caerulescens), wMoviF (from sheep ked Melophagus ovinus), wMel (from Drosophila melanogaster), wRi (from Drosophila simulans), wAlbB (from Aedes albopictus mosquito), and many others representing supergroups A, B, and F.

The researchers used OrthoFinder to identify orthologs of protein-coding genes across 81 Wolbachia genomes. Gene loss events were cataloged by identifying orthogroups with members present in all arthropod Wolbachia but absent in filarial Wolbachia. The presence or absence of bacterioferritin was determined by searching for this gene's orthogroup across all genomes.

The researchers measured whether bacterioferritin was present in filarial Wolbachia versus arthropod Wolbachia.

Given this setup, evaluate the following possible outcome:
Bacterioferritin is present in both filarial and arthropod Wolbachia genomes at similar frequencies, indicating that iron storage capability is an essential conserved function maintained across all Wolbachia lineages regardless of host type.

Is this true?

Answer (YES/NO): NO